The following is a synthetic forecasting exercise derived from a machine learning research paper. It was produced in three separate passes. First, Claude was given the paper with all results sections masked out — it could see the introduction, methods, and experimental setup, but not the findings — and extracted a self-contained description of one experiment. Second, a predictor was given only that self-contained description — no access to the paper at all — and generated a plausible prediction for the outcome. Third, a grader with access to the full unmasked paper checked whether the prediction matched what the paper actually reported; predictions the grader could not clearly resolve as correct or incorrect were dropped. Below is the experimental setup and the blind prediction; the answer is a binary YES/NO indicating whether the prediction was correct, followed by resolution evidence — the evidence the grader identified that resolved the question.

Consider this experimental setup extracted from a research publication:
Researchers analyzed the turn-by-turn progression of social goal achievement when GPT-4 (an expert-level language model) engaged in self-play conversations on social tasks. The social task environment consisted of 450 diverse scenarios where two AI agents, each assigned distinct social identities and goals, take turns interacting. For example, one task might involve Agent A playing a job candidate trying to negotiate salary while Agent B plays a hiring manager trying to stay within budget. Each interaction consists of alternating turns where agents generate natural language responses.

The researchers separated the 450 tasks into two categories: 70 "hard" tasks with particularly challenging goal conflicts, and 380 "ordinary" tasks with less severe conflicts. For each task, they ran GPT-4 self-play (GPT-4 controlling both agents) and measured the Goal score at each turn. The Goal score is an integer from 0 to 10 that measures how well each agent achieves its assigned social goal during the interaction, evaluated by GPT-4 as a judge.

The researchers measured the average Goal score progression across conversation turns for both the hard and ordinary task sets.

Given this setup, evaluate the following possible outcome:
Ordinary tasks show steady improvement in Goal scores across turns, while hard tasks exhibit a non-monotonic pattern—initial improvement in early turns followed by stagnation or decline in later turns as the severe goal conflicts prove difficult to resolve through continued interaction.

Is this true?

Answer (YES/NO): NO